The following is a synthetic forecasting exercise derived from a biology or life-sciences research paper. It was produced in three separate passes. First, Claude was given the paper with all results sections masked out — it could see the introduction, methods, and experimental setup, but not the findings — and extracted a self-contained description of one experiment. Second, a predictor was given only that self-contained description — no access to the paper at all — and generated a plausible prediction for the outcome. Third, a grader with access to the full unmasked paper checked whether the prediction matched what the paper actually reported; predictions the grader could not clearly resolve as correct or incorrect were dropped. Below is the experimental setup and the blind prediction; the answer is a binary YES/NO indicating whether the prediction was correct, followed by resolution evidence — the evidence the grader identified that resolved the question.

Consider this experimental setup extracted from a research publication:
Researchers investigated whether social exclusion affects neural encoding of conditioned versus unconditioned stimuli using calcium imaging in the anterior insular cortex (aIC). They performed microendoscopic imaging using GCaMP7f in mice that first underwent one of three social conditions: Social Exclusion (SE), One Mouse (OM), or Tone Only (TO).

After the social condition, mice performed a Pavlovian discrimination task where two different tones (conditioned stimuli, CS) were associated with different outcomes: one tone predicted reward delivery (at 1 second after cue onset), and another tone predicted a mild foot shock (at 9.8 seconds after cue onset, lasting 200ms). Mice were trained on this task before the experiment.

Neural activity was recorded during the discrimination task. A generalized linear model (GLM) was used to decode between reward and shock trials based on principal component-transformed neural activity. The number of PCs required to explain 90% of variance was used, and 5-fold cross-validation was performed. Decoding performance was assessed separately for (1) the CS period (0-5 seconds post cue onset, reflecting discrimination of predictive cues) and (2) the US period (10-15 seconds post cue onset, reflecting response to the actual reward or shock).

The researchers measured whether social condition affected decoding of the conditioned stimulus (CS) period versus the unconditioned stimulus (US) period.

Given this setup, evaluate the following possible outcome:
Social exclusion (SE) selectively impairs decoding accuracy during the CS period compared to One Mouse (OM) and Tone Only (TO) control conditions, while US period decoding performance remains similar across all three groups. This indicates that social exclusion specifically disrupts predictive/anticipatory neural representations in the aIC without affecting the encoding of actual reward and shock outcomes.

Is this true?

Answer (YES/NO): YES